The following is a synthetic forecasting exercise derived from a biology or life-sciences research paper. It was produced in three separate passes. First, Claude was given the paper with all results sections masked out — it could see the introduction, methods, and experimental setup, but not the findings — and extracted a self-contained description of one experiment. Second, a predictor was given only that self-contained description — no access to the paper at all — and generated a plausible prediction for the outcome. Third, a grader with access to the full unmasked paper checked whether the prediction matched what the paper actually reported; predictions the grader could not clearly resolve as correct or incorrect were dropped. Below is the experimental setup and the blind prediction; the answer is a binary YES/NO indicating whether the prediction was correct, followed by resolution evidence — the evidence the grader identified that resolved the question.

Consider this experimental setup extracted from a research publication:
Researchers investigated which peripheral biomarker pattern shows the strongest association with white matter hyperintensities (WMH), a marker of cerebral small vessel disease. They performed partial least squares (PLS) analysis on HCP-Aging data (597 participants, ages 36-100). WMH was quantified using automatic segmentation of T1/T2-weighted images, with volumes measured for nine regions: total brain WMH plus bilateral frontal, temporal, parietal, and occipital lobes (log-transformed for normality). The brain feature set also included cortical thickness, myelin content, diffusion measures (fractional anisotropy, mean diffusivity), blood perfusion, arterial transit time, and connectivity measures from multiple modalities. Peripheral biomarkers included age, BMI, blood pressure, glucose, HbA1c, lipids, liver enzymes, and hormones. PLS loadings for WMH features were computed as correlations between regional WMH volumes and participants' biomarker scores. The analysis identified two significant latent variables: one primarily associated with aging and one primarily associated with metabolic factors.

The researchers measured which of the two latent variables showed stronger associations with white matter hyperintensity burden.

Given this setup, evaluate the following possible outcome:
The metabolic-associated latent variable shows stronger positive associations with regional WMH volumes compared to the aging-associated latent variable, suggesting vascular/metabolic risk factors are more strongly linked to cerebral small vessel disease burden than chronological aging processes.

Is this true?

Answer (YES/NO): NO